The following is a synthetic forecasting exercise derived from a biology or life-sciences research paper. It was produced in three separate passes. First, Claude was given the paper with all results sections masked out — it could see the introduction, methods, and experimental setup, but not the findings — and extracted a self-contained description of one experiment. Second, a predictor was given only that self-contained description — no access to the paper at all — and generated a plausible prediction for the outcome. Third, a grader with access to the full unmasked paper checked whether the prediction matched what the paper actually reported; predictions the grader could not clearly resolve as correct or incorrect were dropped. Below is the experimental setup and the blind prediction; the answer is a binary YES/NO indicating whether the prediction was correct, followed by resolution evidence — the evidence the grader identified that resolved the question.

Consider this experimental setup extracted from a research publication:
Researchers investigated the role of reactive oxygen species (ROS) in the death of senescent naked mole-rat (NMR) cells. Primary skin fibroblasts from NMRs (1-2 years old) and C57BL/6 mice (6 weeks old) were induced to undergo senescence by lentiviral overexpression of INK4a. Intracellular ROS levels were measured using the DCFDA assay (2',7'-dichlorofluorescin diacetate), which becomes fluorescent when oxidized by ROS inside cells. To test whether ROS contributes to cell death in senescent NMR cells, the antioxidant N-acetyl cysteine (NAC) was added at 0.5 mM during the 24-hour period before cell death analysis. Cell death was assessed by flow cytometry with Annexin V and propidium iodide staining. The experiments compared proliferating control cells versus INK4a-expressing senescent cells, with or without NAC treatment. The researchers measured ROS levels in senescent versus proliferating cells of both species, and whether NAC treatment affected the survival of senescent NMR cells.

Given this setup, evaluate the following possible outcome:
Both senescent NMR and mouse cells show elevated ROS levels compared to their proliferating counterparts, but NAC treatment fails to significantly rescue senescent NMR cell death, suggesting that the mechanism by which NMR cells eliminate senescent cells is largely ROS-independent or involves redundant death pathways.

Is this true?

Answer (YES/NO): NO